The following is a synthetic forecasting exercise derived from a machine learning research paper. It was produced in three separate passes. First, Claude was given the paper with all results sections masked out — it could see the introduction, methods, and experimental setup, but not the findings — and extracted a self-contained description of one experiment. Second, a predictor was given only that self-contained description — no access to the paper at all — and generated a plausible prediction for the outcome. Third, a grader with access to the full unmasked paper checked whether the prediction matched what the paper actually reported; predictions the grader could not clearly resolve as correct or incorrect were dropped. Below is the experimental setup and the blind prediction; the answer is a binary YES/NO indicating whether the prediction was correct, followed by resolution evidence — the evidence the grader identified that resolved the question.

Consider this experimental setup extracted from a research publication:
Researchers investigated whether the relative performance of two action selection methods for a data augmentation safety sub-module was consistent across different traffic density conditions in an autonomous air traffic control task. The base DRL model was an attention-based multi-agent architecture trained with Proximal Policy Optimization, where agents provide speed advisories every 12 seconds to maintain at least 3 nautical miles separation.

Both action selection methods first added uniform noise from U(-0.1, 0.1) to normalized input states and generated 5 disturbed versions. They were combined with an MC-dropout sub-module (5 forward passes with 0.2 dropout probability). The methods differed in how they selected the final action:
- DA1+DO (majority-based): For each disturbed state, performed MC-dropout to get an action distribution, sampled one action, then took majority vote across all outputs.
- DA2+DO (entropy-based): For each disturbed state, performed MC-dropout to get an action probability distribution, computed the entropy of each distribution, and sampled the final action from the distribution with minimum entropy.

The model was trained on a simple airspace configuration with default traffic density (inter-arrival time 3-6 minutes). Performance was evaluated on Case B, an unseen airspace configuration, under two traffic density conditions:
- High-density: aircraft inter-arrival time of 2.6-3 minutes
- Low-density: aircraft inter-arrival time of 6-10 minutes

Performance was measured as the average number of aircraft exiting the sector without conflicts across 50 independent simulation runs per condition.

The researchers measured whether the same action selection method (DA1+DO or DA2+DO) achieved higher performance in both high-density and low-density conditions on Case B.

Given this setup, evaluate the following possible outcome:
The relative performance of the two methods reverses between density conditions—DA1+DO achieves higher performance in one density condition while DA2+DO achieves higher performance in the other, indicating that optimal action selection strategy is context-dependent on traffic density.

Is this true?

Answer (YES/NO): YES